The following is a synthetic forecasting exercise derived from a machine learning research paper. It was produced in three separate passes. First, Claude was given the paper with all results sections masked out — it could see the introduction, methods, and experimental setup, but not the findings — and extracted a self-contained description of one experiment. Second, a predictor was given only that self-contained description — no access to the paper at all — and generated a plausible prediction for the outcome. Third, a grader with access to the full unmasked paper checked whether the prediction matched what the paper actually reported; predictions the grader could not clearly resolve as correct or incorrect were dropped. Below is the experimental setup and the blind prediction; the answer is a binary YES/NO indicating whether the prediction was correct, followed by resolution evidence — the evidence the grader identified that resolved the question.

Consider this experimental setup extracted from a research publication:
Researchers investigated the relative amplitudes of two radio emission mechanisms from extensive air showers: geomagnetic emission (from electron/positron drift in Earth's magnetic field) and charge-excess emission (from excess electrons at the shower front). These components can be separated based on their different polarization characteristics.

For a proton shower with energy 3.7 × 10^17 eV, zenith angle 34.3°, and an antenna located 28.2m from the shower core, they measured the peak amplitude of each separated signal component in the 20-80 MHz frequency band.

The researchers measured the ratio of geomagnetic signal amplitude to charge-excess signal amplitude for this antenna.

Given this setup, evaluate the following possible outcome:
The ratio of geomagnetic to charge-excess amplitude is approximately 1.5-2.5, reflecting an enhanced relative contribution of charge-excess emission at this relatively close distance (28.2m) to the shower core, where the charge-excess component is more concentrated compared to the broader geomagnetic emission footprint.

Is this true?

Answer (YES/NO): NO